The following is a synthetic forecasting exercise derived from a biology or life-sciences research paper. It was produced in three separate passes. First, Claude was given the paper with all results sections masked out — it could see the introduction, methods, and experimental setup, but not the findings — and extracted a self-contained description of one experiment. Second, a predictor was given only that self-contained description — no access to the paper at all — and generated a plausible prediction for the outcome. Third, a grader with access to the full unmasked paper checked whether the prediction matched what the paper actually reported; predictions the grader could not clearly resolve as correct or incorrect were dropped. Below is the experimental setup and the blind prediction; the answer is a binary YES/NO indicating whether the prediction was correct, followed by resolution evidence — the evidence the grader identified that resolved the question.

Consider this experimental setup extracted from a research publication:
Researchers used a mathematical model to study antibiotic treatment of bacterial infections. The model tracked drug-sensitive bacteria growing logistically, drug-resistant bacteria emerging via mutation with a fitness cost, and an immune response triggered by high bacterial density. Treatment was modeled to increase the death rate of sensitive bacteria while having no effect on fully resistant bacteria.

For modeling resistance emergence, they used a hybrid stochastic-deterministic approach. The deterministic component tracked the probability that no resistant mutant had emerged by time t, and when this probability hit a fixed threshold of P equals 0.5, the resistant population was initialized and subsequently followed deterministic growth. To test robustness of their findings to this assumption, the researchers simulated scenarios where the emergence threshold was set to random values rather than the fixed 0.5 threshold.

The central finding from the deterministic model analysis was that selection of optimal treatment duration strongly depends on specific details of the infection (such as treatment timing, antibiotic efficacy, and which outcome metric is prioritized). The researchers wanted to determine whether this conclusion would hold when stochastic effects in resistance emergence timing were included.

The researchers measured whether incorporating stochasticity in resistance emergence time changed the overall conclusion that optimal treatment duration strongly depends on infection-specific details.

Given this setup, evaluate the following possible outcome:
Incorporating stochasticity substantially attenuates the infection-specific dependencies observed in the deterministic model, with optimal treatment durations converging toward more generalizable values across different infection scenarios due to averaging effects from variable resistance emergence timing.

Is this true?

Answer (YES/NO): NO